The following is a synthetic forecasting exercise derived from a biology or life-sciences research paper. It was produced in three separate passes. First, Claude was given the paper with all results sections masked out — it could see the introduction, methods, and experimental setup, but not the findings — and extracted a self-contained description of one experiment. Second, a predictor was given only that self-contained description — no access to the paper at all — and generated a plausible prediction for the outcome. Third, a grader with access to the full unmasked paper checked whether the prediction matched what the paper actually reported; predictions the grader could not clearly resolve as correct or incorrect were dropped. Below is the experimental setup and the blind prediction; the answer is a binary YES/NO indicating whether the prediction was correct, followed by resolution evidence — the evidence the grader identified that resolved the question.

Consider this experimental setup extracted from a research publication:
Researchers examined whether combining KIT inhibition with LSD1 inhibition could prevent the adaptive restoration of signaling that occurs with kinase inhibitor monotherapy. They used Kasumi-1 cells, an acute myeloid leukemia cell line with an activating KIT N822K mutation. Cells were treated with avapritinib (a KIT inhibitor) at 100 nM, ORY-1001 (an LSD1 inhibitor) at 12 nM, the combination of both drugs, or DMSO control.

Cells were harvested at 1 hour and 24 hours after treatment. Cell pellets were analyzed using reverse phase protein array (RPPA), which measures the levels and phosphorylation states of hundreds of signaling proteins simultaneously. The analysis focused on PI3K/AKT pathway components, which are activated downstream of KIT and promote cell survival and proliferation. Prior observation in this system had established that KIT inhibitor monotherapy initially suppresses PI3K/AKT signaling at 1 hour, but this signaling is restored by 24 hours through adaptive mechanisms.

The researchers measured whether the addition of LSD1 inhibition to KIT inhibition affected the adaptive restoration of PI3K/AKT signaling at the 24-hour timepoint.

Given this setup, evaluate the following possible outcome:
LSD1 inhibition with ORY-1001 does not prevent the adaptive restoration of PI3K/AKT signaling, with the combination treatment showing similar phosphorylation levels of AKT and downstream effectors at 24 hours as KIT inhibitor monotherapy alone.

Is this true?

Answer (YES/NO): NO